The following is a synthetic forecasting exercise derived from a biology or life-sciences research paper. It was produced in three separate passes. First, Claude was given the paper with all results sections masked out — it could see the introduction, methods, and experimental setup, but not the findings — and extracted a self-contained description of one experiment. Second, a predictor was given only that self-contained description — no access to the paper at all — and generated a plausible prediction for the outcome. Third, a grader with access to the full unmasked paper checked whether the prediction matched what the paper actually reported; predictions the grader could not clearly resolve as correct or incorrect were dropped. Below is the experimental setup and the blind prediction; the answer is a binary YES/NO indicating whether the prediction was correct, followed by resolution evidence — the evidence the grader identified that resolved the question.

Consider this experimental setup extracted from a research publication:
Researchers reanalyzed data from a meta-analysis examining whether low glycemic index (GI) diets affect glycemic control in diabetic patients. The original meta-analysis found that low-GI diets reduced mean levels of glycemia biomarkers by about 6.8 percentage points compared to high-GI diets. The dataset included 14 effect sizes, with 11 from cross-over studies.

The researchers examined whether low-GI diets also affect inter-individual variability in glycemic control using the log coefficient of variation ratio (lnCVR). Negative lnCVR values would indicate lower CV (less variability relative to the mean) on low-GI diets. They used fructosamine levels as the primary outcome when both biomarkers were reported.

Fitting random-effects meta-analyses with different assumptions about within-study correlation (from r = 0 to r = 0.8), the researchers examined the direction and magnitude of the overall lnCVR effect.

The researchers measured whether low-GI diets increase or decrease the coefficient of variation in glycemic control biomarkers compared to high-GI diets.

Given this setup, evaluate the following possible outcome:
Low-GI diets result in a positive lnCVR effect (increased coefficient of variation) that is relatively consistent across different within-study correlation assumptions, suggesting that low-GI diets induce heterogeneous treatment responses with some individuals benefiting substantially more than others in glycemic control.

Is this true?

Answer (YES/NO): NO